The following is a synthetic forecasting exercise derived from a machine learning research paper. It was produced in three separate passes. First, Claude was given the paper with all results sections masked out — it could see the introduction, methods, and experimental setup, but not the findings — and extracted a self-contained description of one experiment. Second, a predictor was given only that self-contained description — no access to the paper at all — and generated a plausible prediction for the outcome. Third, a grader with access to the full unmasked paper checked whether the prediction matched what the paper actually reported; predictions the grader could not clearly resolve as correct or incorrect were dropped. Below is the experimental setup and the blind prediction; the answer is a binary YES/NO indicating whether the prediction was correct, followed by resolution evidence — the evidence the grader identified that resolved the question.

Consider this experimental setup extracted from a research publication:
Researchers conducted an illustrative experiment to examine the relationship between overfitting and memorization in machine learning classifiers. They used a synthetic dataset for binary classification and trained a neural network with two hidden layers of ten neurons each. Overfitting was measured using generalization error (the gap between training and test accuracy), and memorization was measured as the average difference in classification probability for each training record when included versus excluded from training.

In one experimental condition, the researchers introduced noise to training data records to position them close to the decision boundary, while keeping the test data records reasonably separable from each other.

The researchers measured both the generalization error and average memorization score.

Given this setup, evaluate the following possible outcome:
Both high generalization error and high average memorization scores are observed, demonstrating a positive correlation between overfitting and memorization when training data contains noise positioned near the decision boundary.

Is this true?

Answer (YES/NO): NO